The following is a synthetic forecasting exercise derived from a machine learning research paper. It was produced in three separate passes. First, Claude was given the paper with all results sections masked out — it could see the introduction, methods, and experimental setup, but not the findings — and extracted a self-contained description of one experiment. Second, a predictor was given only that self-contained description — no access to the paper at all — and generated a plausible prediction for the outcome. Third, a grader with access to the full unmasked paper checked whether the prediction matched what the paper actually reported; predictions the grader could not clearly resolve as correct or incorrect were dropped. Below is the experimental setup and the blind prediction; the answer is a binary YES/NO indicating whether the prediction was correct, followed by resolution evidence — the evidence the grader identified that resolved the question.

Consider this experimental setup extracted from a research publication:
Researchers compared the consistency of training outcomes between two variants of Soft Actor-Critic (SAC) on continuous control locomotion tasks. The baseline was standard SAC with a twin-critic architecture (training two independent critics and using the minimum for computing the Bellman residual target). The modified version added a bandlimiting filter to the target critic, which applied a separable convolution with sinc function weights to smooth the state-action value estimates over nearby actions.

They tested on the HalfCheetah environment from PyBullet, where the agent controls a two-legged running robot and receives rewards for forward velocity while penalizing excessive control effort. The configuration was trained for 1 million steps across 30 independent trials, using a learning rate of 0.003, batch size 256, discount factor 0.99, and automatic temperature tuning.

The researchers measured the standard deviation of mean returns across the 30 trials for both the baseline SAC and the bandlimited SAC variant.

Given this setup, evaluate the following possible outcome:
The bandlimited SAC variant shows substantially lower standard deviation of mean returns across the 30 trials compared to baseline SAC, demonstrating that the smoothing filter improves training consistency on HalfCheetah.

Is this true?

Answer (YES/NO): YES